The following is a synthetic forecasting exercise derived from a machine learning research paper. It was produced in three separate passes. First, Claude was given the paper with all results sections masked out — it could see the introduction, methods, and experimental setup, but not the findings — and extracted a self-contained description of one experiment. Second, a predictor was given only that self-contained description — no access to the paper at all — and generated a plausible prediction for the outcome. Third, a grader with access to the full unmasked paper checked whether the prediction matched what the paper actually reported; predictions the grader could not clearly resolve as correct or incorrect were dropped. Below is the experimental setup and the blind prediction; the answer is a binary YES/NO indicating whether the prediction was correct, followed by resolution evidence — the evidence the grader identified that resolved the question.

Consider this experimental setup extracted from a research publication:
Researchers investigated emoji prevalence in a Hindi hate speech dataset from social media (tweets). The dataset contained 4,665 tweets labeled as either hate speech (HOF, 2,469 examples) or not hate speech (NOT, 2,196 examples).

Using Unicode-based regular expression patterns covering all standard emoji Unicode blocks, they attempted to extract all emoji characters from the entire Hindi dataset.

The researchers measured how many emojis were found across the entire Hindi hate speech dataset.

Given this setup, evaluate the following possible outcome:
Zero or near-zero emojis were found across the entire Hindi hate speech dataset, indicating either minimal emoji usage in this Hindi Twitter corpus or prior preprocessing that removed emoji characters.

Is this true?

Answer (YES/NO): YES